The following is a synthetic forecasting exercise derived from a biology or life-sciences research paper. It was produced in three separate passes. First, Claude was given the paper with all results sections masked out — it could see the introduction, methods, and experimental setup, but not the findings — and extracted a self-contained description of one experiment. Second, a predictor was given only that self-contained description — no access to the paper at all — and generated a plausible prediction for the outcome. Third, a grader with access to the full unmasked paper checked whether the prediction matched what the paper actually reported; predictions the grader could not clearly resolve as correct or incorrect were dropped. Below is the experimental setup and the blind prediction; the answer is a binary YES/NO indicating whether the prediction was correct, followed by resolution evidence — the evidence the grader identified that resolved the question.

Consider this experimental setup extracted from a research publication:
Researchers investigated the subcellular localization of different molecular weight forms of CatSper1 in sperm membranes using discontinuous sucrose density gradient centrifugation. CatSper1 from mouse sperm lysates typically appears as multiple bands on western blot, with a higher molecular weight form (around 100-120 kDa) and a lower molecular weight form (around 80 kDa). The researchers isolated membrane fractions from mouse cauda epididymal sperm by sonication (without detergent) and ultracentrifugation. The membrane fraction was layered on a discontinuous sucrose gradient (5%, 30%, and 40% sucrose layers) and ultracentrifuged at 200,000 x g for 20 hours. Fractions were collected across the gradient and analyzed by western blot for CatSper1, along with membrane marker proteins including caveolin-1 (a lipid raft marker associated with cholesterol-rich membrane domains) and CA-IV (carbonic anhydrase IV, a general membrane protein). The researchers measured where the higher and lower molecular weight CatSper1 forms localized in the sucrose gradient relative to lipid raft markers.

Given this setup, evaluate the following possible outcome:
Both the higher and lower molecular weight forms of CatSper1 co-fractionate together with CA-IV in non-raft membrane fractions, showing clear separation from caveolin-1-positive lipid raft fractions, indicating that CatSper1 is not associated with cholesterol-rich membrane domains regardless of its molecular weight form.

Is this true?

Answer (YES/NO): NO